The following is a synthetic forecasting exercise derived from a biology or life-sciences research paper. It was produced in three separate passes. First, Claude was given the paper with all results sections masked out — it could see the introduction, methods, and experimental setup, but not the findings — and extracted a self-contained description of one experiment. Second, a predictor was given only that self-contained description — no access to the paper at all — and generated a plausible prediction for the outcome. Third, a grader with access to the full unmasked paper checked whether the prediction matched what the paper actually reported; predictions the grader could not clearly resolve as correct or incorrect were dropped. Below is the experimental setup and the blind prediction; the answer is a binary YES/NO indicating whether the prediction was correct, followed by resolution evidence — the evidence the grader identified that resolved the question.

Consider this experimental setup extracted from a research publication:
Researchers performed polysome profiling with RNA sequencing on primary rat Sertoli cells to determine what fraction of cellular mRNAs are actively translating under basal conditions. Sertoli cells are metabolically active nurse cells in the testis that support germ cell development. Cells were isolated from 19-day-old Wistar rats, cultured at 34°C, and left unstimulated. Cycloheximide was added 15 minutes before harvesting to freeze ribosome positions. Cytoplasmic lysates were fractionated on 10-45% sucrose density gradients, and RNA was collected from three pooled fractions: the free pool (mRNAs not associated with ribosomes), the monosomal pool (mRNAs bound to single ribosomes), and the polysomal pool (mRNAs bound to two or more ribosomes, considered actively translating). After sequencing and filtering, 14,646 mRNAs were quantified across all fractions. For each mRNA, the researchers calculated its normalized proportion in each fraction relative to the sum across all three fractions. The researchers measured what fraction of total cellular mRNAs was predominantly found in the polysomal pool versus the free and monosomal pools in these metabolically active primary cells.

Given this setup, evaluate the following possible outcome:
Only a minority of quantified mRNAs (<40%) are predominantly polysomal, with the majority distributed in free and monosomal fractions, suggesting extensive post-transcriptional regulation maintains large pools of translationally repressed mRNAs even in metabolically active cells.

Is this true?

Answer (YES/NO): NO